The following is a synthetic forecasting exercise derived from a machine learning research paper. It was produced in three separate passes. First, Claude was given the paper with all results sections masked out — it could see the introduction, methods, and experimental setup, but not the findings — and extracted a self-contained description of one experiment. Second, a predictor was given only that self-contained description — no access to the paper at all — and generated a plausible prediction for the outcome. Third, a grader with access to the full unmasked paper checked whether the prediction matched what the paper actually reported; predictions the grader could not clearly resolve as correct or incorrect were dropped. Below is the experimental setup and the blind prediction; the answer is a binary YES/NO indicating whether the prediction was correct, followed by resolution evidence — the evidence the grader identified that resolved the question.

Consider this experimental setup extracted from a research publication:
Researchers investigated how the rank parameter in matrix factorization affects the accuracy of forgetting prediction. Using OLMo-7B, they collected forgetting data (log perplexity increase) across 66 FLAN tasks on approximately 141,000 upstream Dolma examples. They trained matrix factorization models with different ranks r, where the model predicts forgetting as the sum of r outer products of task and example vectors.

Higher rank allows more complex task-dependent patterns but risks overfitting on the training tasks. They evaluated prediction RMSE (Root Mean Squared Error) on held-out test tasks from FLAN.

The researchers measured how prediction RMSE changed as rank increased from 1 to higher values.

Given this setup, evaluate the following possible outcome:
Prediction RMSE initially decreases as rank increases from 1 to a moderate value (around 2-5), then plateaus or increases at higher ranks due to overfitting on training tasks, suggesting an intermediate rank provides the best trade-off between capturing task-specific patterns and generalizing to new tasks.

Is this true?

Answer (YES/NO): YES